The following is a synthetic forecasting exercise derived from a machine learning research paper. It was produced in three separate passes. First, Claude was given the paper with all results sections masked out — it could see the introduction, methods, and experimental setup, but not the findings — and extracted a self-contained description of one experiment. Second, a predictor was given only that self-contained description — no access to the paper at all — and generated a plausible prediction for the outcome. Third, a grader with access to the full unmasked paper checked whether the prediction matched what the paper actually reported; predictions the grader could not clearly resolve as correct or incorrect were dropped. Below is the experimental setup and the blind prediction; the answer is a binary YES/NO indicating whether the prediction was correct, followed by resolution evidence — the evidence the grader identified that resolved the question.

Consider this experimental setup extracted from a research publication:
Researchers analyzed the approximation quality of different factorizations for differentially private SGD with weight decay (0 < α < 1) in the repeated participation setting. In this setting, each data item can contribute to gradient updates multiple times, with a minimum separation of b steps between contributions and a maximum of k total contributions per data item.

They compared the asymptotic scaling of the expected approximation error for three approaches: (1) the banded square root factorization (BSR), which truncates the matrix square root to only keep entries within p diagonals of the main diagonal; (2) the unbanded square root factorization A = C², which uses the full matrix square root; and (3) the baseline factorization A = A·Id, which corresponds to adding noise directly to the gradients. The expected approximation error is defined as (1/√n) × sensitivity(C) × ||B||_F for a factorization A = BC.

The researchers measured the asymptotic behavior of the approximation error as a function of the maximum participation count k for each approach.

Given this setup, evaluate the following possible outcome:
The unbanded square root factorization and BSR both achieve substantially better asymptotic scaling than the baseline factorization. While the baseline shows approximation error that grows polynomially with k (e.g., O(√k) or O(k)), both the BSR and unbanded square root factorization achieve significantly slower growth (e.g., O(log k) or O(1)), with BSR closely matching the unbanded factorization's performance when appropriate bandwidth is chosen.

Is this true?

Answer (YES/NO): NO